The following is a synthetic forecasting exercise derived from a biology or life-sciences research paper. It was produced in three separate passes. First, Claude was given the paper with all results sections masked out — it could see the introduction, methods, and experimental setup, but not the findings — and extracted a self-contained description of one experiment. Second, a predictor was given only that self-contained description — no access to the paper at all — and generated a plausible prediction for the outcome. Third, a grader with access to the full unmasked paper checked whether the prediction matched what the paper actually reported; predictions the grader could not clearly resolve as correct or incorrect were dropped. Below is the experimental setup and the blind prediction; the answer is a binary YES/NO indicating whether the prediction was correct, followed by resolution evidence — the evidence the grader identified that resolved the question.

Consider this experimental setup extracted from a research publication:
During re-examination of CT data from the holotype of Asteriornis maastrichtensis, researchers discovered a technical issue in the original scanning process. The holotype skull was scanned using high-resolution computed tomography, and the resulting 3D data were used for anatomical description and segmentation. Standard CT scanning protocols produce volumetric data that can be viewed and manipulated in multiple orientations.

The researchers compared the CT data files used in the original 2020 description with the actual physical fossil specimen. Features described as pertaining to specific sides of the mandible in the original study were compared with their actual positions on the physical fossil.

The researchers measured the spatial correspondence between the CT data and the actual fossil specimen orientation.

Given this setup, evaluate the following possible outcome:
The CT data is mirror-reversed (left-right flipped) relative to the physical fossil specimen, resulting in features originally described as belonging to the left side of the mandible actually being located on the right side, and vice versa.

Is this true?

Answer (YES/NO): YES